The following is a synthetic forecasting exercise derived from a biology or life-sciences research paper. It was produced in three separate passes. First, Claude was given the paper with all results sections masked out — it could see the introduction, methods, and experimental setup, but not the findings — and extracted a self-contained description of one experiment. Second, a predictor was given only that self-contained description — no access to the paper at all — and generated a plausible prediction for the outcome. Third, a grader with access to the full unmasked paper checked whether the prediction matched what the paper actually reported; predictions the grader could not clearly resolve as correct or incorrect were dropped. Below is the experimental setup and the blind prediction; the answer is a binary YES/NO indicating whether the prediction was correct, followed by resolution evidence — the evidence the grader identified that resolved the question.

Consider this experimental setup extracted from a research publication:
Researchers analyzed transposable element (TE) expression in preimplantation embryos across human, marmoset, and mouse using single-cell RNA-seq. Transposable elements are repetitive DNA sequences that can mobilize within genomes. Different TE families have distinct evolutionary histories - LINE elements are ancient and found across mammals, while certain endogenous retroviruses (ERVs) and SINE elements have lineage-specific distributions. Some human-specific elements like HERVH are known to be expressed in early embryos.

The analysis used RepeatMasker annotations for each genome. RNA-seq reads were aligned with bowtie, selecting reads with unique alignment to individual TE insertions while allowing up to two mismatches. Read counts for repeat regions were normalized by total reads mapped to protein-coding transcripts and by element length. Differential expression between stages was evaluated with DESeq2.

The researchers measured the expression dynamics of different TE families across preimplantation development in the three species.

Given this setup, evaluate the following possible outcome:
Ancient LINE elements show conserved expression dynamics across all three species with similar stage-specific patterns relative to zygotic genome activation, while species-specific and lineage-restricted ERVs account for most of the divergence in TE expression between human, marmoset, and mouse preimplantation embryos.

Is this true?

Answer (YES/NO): NO